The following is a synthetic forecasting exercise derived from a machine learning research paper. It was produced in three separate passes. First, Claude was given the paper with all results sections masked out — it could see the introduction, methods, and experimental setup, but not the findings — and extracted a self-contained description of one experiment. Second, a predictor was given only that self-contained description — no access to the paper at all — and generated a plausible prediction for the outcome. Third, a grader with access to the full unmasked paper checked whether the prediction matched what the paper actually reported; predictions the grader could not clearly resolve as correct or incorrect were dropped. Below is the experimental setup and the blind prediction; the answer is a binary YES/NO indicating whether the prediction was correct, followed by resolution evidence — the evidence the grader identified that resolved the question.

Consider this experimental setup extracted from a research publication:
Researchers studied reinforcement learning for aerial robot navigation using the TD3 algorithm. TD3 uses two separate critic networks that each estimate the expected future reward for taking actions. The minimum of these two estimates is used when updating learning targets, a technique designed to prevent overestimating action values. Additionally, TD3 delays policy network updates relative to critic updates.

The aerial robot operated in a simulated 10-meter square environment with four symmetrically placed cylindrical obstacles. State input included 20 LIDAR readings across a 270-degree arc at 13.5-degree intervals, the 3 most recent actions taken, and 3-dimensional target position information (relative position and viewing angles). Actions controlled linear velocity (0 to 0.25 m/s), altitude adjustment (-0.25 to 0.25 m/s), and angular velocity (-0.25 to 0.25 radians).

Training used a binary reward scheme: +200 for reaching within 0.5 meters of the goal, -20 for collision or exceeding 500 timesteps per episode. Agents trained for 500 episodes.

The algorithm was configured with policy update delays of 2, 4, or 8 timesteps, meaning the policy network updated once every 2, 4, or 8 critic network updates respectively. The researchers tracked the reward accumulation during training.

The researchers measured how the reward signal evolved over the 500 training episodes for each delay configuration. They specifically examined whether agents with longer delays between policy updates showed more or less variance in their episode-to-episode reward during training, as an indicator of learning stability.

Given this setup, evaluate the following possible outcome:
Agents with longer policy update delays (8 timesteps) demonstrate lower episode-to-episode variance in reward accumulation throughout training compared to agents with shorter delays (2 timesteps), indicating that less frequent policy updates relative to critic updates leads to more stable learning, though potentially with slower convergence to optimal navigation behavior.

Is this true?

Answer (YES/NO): NO